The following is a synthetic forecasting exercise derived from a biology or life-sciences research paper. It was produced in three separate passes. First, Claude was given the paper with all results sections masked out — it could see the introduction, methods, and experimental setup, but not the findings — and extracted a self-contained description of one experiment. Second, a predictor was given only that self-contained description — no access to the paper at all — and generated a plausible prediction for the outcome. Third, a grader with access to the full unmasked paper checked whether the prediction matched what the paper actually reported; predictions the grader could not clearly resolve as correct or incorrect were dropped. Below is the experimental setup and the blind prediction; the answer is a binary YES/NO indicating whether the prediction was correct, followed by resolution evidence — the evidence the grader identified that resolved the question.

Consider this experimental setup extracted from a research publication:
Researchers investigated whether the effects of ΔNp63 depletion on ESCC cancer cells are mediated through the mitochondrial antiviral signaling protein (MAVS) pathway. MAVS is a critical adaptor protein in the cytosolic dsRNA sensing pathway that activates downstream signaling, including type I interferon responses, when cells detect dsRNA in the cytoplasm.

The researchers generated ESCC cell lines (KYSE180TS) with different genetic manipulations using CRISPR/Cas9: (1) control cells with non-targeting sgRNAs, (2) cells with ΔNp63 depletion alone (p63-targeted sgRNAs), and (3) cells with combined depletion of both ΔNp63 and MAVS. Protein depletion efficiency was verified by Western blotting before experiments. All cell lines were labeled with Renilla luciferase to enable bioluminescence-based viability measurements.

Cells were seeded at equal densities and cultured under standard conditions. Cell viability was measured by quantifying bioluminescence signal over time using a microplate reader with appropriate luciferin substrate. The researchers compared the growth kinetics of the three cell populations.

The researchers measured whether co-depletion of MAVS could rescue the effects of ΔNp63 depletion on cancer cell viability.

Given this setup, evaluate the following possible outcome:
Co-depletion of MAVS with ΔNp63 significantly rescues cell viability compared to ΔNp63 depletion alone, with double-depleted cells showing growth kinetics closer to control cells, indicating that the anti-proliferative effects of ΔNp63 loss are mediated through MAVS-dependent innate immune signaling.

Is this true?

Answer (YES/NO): YES